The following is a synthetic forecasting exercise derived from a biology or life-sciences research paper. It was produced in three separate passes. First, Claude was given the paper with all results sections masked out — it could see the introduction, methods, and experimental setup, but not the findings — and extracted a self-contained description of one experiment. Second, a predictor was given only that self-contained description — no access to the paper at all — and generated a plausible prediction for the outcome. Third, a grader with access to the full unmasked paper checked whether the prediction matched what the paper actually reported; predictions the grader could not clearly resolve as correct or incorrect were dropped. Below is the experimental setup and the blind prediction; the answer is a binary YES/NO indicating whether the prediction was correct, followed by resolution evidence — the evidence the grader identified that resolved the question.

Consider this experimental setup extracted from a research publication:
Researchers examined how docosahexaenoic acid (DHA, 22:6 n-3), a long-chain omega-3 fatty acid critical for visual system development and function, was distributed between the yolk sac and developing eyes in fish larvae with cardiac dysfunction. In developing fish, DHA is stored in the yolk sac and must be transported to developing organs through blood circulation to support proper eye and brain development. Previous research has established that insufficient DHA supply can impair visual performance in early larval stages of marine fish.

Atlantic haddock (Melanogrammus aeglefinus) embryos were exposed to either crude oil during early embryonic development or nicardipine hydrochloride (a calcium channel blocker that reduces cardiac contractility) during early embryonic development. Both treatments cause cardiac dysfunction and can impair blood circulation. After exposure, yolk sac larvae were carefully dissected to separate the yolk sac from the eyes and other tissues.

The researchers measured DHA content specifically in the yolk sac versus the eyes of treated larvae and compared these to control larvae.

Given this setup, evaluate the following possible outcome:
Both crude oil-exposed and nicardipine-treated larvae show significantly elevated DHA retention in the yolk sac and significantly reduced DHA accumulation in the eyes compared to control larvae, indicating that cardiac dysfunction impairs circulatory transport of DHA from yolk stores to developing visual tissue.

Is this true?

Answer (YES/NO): YES